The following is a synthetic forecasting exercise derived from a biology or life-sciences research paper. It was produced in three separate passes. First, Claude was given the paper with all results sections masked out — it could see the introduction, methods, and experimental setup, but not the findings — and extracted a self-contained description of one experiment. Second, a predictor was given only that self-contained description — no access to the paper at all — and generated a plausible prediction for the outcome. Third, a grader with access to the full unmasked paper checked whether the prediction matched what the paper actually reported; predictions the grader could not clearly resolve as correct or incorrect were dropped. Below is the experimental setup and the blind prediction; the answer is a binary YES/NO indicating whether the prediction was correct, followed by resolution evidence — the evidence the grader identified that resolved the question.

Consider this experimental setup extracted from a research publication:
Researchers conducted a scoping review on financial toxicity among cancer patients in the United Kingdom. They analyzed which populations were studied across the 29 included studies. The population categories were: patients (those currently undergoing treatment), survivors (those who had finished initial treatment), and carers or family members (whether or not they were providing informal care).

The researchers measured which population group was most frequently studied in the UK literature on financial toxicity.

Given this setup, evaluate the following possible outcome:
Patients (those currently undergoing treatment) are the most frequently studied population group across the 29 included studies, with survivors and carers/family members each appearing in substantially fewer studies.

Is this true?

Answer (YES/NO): YES